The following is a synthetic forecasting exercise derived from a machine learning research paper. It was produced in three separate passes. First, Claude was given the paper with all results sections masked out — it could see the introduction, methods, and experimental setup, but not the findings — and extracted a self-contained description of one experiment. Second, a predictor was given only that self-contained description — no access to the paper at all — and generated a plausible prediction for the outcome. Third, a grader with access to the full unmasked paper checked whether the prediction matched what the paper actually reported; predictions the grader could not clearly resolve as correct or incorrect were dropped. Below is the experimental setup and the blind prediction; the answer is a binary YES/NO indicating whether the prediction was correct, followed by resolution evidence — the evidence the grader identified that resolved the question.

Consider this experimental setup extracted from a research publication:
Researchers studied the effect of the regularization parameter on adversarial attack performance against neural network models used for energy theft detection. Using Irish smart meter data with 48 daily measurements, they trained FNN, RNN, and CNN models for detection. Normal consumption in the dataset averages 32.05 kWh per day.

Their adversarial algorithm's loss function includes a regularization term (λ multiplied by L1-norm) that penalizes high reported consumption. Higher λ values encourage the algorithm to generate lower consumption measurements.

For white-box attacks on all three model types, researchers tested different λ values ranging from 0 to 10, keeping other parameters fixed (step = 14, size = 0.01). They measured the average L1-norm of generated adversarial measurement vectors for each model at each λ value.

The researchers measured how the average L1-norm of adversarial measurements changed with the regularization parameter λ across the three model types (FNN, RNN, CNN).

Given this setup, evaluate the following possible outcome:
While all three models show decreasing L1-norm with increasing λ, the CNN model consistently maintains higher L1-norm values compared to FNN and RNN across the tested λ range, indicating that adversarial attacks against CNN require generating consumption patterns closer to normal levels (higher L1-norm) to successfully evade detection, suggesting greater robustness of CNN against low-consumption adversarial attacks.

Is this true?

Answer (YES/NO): NO